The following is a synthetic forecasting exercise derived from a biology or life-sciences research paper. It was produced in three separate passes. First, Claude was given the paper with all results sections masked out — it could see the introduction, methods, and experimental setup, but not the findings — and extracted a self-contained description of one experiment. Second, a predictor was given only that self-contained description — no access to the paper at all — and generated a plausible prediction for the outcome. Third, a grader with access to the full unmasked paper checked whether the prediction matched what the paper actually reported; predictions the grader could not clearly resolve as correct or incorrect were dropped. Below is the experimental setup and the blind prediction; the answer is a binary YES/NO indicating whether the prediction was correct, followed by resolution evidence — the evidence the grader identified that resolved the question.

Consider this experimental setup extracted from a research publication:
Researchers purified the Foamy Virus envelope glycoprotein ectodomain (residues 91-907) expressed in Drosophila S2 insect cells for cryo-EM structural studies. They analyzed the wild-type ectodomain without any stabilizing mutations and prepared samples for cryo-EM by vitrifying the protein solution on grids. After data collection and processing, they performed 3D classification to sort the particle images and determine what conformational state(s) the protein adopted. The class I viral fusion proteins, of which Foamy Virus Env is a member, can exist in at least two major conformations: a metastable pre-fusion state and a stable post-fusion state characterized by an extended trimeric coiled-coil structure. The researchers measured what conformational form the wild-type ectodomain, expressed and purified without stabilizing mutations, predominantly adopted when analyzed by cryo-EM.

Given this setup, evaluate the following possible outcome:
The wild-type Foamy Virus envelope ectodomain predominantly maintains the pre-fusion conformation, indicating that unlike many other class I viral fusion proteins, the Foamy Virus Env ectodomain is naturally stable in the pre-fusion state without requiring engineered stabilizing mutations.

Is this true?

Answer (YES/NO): NO